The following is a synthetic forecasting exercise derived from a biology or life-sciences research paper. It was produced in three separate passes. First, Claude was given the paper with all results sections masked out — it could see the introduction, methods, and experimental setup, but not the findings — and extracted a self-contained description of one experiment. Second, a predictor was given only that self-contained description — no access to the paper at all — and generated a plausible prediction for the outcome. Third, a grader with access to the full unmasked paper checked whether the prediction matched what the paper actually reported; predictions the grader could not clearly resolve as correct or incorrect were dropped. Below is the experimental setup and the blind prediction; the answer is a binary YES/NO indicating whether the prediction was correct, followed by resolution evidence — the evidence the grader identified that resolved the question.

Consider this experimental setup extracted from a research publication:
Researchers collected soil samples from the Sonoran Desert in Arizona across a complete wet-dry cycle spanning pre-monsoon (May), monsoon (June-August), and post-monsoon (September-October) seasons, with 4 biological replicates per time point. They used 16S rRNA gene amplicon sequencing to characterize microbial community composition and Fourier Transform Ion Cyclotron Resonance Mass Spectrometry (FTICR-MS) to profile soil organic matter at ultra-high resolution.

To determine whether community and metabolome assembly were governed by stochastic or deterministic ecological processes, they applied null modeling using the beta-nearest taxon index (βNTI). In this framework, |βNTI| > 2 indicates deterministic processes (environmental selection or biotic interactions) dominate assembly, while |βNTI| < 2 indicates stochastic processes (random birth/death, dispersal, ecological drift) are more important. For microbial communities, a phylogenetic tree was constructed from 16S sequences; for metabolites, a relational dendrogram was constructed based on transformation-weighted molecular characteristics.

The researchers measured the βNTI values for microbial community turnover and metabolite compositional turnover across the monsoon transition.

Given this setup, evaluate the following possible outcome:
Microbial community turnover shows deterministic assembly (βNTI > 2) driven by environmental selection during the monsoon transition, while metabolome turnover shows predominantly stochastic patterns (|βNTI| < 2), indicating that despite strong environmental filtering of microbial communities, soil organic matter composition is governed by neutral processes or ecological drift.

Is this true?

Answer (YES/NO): NO